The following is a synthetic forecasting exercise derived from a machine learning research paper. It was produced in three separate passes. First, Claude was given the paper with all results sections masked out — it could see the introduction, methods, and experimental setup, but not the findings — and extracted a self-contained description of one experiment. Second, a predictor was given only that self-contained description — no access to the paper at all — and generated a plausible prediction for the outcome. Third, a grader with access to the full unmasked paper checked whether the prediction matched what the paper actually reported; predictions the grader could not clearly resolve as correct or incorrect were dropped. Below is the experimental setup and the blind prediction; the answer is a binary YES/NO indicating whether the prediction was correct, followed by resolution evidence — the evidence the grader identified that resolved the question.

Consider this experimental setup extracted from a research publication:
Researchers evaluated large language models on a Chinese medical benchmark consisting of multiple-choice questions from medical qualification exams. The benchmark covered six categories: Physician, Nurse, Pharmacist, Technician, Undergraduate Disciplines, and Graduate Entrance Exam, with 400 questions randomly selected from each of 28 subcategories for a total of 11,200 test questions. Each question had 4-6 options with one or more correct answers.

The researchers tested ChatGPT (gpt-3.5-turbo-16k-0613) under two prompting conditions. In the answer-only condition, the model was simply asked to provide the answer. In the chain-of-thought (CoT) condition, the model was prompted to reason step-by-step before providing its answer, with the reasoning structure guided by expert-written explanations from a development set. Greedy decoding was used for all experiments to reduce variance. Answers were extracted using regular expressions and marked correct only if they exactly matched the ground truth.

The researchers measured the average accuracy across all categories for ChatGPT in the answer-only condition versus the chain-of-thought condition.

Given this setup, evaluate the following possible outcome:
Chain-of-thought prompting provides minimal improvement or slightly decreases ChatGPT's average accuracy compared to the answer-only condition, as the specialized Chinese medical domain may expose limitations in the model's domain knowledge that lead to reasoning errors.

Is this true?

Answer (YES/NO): NO